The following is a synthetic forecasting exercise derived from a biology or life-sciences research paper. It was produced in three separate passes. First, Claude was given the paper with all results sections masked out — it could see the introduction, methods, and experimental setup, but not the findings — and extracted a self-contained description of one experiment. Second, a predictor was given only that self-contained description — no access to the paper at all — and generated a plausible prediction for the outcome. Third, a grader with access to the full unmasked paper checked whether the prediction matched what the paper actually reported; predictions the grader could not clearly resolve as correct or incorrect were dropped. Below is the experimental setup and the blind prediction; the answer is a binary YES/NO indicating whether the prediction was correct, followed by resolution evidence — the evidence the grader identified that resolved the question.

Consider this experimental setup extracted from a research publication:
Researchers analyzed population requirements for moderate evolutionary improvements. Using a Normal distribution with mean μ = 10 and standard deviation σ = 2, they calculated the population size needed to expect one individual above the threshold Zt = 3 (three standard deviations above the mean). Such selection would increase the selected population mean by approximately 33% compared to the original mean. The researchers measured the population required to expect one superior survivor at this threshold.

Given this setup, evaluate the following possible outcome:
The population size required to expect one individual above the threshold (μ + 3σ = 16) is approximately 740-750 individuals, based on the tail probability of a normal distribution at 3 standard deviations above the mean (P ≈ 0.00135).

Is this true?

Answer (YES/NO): YES